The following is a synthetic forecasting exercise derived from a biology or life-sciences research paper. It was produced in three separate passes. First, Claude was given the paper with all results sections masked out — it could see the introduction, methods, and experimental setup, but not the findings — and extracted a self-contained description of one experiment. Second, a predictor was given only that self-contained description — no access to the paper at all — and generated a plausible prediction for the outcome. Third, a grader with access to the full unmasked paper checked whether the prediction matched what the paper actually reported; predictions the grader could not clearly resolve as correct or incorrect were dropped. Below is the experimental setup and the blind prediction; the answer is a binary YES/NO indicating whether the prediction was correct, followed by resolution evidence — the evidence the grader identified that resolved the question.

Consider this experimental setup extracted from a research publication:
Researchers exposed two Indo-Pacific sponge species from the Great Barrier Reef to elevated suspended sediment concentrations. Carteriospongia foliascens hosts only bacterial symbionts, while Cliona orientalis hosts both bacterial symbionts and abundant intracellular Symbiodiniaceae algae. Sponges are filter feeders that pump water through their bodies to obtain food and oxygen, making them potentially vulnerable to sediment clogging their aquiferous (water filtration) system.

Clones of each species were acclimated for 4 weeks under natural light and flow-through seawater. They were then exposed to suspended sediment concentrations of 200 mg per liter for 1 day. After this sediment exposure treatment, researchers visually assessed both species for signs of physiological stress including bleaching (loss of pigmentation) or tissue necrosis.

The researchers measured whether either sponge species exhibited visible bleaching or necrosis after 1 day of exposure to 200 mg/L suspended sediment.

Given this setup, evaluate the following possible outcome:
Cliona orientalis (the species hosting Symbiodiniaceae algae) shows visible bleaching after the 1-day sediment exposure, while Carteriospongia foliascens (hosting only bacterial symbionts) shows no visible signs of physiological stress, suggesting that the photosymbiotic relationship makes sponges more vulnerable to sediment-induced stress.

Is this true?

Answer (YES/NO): NO